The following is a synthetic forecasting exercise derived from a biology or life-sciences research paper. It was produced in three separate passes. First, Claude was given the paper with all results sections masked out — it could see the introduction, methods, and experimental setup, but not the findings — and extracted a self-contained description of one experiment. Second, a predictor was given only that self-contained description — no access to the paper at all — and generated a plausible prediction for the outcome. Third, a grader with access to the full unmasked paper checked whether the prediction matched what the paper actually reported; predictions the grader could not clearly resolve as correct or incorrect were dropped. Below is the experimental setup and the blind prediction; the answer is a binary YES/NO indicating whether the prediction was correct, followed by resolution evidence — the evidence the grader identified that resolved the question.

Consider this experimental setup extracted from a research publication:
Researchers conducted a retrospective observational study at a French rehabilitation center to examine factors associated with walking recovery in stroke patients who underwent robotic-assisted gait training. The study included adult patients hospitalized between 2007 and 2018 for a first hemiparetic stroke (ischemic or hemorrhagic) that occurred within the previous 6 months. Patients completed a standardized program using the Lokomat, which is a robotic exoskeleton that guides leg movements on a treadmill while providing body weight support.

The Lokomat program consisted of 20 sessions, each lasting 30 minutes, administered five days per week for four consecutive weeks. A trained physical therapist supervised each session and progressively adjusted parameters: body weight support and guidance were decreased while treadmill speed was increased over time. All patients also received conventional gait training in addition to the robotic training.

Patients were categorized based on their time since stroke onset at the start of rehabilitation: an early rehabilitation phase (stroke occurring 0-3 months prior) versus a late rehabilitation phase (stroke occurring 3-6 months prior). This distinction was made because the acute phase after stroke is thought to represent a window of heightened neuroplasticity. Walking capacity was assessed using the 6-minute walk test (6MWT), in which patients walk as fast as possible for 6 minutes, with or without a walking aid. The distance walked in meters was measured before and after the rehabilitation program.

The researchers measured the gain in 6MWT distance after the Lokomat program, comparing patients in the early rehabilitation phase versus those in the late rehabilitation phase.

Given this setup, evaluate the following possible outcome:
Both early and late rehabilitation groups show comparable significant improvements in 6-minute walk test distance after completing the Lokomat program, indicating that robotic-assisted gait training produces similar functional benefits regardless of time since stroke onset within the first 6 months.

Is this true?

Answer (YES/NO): NO